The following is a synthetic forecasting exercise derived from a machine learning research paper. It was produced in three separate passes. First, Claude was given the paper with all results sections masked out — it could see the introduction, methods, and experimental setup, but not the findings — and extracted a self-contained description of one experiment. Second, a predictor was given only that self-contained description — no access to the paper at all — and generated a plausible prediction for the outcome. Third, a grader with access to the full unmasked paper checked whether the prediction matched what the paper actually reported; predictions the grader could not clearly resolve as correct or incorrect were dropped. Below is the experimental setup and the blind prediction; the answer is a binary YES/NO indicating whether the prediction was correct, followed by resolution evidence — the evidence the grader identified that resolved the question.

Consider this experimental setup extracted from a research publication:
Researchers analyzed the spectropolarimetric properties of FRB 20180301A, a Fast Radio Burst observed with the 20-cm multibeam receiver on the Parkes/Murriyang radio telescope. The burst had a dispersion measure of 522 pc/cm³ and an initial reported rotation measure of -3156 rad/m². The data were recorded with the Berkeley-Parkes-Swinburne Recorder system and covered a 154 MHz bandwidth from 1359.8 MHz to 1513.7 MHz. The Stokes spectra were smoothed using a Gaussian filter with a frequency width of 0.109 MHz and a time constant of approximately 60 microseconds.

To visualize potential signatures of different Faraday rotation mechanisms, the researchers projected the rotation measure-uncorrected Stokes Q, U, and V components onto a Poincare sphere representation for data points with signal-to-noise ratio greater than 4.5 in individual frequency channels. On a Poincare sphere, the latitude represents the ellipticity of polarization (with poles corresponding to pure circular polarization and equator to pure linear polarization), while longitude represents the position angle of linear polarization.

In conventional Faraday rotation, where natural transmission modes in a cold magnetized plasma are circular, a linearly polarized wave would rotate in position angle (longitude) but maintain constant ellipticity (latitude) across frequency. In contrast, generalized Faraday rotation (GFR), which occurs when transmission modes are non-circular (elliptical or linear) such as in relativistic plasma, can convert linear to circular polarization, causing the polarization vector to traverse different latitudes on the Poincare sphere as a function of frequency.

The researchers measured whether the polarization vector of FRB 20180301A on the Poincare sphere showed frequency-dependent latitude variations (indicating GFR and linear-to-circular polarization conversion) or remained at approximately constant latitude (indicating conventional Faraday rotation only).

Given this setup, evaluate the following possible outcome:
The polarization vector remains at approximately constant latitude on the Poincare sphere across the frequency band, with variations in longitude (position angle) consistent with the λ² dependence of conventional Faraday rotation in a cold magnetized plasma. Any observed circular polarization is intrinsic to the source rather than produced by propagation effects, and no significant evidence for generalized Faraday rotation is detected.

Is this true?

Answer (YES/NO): NO